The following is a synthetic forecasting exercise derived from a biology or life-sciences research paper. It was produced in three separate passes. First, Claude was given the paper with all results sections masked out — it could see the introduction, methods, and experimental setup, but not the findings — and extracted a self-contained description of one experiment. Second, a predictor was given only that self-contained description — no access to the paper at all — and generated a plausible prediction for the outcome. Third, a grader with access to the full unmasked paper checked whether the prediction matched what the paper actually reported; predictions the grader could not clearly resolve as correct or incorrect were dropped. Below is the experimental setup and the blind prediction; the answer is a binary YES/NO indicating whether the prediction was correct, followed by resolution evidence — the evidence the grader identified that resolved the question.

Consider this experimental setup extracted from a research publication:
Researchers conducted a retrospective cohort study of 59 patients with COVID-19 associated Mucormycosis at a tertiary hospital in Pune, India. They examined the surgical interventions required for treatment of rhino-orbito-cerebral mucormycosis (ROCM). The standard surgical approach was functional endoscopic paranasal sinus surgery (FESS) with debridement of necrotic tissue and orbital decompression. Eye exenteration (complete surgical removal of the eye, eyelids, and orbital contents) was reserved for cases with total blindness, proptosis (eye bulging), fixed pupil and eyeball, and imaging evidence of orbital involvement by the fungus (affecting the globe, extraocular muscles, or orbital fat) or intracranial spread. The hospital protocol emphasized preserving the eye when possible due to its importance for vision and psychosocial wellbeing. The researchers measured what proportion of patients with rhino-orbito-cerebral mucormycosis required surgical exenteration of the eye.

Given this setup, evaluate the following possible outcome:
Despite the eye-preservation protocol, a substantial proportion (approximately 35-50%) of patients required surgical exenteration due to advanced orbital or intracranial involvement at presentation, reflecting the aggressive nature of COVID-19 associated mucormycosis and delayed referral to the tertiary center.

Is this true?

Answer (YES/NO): NO